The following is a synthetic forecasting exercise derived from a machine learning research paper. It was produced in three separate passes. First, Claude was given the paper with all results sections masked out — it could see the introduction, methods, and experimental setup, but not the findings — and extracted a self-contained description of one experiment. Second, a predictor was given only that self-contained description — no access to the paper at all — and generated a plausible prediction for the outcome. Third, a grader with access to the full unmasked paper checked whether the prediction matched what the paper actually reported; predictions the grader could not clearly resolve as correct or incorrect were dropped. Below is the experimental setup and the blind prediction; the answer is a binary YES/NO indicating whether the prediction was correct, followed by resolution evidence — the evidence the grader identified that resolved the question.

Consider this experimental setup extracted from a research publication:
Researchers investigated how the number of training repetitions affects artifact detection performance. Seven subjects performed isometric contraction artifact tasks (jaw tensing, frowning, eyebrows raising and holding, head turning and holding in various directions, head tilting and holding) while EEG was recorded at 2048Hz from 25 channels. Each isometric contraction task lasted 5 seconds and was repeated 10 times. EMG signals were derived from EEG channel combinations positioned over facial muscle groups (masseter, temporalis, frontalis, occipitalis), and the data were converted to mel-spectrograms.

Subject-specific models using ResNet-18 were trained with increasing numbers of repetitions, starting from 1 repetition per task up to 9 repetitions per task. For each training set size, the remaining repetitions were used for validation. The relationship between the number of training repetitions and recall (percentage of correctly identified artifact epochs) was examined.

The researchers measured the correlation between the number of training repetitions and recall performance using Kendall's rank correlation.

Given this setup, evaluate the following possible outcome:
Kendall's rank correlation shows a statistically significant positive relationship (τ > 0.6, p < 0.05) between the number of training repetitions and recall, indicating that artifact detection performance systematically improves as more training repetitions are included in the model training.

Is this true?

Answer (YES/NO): NO